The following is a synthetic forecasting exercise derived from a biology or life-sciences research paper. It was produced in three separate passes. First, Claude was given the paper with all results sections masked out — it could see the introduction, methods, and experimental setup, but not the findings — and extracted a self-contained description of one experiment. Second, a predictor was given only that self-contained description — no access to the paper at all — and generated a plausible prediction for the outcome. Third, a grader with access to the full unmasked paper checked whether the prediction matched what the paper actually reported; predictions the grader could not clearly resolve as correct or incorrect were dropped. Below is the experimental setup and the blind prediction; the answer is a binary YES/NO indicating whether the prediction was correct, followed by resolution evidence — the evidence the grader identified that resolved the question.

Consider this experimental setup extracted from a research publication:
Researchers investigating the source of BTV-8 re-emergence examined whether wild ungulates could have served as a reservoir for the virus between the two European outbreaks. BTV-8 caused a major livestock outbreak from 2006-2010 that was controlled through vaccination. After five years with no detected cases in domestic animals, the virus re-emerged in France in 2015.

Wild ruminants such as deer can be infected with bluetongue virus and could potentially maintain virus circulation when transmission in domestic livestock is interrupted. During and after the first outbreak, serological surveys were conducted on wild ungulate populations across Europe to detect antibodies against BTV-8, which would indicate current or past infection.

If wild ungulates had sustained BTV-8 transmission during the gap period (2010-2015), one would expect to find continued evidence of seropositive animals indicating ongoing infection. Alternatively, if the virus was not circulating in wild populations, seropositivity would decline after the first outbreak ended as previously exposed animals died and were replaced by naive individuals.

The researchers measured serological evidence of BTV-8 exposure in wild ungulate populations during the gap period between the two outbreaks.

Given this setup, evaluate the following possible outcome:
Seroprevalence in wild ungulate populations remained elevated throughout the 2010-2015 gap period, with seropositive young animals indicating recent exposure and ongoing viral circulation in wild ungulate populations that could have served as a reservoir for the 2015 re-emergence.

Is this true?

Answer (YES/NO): NO